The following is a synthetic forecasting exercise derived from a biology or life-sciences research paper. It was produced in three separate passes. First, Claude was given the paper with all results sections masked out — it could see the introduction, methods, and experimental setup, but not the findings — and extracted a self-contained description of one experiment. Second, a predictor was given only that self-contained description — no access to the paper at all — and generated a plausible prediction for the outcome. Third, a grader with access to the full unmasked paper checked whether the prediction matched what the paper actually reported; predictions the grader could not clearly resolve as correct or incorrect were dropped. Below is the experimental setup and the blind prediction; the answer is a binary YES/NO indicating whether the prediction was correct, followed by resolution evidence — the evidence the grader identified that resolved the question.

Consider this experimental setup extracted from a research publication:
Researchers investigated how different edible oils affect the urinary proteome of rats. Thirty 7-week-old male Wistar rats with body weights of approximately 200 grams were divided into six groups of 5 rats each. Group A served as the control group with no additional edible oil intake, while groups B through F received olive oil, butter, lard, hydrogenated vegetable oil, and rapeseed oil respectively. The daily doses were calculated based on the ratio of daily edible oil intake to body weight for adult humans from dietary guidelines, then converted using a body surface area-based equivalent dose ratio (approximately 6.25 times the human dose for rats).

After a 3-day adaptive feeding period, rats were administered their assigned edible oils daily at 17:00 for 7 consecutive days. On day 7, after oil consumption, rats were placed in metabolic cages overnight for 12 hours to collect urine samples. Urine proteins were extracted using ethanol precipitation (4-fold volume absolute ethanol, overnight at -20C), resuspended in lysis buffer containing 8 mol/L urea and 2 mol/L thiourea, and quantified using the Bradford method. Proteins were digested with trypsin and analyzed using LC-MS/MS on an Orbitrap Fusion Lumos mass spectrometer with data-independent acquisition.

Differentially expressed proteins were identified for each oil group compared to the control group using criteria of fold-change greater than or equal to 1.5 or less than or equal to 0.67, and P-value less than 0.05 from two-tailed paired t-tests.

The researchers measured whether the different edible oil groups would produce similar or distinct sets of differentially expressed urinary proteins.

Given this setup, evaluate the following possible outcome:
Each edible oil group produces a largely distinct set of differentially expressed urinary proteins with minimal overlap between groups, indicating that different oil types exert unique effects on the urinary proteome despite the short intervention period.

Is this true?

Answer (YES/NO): YES